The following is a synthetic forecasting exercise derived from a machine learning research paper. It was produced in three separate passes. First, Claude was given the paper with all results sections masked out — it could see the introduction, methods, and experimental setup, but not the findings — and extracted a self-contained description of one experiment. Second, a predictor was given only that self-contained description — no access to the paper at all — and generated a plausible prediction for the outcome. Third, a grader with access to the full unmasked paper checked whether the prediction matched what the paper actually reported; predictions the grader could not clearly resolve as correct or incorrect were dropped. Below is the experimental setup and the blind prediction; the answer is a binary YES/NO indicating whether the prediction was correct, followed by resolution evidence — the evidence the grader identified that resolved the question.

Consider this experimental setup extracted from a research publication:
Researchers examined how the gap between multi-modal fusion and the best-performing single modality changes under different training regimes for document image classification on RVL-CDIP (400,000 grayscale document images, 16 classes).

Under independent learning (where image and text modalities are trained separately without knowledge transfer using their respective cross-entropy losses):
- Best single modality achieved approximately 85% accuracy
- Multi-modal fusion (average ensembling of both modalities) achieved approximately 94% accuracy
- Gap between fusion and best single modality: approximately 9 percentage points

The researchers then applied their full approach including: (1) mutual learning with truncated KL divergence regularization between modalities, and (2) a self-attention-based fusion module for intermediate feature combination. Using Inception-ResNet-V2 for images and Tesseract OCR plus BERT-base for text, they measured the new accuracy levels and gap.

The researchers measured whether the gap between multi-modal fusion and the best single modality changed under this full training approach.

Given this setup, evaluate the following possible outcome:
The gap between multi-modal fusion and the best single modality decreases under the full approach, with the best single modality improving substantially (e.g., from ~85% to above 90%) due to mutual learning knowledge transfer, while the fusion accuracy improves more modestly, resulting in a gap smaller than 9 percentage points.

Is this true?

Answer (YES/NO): YES